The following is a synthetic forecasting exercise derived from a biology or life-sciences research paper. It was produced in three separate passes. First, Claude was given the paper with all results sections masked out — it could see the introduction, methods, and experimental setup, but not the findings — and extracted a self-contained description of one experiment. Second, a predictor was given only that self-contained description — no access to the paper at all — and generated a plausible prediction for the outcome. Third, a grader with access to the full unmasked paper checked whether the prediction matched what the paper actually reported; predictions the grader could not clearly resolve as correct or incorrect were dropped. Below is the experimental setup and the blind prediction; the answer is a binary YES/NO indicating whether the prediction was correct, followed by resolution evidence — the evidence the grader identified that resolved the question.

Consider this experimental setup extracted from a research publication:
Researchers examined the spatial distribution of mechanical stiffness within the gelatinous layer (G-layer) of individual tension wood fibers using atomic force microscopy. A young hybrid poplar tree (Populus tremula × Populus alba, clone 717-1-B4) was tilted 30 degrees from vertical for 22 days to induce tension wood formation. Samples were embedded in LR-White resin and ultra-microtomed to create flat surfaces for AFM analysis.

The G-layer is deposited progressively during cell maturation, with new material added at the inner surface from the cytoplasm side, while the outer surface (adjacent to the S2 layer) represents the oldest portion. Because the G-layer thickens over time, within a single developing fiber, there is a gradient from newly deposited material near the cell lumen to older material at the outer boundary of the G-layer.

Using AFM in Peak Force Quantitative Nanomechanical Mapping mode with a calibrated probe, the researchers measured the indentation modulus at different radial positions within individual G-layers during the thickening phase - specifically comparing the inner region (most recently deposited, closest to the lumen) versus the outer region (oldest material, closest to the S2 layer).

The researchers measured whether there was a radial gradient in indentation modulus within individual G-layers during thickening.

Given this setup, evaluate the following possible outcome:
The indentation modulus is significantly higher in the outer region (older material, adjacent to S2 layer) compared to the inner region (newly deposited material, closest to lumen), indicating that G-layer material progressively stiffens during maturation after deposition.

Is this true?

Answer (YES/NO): YES